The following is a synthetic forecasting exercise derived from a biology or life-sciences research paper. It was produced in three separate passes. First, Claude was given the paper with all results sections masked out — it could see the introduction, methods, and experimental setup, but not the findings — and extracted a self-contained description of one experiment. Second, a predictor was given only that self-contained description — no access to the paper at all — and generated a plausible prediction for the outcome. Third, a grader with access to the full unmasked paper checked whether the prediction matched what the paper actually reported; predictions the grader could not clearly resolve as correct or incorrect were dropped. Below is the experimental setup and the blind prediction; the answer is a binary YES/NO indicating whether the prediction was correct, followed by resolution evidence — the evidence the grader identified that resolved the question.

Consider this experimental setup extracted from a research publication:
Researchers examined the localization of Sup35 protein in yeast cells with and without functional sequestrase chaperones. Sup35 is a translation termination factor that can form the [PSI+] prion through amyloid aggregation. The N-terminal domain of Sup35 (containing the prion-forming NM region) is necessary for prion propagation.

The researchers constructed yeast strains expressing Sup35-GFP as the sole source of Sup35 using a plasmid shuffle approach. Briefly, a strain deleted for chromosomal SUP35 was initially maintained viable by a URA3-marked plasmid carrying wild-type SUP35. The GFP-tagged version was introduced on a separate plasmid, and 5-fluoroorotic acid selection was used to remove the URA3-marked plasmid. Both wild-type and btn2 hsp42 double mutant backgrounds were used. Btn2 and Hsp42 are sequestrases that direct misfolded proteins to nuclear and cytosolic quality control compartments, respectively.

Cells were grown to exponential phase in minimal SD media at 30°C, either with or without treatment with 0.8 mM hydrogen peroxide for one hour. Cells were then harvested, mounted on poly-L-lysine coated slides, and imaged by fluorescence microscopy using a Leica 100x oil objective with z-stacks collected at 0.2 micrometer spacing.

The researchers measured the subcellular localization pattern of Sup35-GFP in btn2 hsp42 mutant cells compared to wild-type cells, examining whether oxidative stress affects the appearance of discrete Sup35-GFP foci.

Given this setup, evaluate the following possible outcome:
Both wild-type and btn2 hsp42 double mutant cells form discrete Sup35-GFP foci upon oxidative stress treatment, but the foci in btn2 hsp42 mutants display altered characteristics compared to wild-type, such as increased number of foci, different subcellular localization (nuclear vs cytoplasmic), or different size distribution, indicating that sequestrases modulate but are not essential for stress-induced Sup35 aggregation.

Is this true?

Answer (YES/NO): YES